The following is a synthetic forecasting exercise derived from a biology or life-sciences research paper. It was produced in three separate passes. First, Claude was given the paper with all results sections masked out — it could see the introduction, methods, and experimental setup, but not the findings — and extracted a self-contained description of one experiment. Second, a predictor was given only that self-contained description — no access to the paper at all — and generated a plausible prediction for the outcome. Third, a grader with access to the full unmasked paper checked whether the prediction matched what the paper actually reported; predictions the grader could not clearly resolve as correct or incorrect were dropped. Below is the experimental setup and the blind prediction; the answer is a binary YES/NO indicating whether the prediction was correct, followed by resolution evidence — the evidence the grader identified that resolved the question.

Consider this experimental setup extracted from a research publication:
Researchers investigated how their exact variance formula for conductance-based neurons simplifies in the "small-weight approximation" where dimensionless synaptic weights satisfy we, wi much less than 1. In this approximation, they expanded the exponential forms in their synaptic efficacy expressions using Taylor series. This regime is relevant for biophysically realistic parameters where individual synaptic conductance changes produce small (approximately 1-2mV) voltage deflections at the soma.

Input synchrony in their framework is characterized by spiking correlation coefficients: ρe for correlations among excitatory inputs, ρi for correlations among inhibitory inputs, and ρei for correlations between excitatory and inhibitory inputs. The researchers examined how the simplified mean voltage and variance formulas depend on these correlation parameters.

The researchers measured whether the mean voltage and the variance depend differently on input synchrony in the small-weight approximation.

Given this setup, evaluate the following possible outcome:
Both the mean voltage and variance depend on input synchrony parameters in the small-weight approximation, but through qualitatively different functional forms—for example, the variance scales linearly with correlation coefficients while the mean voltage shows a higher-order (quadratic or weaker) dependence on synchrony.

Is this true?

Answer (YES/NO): NO